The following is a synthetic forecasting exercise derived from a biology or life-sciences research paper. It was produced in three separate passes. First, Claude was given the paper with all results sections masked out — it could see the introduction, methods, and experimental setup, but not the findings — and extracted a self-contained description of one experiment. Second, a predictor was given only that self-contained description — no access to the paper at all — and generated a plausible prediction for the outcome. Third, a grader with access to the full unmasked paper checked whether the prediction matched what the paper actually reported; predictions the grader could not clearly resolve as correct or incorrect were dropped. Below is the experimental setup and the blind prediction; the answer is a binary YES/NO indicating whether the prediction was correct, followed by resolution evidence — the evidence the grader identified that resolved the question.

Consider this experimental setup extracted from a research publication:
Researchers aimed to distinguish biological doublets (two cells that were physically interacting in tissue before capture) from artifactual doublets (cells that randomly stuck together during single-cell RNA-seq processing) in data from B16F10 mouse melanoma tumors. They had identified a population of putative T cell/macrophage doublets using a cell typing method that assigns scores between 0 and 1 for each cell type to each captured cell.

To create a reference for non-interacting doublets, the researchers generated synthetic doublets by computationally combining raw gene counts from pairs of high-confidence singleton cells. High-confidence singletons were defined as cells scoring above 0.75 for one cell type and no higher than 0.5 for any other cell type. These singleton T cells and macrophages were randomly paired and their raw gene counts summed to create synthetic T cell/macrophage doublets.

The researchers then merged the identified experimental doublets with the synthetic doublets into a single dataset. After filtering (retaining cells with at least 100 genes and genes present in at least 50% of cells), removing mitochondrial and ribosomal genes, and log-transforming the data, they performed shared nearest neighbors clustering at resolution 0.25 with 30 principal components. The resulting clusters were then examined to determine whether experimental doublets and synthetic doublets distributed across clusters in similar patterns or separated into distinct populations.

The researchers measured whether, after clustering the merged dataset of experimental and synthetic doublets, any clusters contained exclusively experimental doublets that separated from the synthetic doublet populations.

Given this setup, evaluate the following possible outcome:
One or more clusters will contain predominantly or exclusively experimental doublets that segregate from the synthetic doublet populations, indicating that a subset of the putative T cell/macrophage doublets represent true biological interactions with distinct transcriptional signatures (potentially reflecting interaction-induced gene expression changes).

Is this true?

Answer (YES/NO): YES